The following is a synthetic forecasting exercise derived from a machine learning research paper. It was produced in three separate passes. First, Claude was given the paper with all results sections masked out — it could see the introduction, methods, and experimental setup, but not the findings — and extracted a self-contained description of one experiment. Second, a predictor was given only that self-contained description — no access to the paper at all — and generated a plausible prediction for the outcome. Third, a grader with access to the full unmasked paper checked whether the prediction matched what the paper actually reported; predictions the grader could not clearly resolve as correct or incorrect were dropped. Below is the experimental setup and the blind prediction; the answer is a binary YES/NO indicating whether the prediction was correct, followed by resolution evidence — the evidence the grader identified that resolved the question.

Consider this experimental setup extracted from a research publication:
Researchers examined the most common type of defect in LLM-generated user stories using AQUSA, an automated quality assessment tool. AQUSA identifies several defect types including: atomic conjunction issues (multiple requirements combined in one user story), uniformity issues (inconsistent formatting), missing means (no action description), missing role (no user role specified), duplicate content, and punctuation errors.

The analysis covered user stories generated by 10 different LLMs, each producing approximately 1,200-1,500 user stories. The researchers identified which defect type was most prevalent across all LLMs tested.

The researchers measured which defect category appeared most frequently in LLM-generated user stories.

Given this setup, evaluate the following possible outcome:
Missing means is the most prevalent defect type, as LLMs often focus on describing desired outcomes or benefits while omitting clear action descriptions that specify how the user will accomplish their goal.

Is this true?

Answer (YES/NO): NO